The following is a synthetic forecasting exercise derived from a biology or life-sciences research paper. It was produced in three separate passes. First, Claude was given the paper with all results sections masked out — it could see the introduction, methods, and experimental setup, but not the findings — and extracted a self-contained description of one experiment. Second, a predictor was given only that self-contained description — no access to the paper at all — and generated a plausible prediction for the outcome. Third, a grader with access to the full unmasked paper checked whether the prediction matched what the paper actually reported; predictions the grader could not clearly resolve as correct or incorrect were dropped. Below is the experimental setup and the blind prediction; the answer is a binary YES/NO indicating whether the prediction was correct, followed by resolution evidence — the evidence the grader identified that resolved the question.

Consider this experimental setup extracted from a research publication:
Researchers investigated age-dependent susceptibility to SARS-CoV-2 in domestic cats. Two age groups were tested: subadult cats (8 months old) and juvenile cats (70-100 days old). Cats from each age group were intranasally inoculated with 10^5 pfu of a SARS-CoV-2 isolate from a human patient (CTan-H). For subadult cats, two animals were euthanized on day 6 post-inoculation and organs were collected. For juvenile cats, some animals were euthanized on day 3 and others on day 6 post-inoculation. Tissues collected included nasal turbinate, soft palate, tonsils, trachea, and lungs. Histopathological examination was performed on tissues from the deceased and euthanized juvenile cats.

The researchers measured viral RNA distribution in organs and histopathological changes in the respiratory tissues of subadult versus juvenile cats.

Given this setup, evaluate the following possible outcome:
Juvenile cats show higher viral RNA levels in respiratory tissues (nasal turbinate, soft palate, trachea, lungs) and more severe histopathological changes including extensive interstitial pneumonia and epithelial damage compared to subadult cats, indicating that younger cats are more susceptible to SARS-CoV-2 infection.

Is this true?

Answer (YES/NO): YES